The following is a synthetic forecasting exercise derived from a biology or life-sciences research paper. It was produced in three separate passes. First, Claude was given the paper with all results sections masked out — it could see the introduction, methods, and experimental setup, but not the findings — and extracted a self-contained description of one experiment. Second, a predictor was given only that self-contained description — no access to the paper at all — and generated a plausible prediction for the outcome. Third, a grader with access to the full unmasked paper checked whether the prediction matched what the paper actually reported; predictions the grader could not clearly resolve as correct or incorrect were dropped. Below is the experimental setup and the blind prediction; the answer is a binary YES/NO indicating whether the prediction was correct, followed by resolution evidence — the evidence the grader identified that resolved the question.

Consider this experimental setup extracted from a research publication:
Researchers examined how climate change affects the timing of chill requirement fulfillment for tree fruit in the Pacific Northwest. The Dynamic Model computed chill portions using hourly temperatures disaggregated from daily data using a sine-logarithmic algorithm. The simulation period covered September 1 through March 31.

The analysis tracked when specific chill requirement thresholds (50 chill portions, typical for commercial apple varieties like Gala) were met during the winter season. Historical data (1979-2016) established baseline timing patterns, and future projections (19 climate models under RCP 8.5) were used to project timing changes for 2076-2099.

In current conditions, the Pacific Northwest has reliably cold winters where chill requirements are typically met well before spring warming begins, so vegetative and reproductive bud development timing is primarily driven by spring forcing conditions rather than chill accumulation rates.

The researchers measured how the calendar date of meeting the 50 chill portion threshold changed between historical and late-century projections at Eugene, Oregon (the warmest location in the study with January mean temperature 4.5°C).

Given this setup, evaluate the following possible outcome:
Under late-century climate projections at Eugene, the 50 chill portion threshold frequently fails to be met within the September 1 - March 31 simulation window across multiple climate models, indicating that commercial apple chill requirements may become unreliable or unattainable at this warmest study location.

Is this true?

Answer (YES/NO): NO